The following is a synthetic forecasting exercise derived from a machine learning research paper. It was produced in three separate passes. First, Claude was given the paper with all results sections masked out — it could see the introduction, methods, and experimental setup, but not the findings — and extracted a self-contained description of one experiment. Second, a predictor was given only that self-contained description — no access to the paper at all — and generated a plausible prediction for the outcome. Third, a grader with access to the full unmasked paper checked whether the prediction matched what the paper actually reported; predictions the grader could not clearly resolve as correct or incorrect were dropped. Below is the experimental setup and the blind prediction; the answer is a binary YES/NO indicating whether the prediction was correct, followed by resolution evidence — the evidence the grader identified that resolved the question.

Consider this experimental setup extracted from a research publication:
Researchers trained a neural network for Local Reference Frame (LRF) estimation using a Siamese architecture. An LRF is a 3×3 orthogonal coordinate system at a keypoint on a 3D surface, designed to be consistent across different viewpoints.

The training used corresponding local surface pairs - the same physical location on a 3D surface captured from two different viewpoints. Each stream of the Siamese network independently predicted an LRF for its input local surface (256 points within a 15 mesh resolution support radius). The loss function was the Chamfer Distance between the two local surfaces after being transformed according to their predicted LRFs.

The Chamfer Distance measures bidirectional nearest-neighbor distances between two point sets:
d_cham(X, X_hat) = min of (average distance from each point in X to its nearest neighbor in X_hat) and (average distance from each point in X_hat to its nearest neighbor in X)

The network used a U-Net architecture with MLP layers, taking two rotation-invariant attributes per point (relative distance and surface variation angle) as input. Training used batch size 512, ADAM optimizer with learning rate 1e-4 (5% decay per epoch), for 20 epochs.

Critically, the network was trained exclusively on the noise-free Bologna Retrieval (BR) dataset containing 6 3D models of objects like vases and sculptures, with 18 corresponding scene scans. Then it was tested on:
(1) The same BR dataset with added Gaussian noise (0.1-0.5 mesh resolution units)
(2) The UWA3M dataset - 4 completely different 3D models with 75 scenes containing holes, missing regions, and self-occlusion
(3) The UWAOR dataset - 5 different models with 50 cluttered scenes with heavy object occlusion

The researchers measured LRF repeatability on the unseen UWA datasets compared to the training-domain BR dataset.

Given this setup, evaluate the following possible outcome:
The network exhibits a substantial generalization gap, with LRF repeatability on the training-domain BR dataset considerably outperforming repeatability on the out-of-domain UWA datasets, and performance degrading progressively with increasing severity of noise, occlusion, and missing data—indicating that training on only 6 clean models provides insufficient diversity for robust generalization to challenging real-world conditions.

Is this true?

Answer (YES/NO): NO